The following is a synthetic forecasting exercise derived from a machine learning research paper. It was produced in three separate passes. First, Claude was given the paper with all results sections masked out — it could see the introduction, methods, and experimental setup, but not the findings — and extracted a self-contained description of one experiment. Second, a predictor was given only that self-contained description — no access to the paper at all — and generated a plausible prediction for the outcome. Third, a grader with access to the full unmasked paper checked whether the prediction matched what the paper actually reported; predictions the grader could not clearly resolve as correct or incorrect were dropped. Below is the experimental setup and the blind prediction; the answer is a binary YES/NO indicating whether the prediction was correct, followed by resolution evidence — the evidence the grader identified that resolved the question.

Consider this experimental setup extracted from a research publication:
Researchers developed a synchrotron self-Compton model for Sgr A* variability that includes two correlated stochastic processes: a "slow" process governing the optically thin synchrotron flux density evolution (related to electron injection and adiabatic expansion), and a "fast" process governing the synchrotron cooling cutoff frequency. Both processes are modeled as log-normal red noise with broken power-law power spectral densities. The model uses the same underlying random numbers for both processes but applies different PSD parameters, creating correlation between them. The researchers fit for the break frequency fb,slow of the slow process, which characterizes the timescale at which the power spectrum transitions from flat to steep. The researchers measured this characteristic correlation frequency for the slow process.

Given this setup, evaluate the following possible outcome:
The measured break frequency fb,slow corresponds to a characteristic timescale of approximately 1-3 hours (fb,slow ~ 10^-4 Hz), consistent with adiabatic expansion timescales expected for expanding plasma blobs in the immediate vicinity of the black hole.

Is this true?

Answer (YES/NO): YES